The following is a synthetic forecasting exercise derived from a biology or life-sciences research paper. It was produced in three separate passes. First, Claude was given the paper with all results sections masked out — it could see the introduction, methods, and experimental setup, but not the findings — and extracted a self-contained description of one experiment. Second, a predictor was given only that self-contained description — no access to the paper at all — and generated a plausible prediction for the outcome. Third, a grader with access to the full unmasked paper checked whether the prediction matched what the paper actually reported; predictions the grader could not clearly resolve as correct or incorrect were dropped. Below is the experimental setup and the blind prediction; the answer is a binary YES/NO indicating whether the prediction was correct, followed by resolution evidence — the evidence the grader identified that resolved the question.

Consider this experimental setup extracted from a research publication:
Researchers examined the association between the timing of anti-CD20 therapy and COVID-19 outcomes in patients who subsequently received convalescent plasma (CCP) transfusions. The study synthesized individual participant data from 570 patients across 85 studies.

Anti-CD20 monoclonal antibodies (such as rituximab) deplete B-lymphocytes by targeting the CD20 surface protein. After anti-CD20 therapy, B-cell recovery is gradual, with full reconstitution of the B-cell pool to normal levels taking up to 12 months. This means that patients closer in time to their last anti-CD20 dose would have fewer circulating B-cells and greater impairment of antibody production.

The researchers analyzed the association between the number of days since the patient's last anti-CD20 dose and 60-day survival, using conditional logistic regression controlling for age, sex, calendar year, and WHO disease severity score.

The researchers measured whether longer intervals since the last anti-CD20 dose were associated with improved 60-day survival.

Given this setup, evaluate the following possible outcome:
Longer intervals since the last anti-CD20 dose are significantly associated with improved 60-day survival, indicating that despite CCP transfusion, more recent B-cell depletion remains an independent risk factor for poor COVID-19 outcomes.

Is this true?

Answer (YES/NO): YES